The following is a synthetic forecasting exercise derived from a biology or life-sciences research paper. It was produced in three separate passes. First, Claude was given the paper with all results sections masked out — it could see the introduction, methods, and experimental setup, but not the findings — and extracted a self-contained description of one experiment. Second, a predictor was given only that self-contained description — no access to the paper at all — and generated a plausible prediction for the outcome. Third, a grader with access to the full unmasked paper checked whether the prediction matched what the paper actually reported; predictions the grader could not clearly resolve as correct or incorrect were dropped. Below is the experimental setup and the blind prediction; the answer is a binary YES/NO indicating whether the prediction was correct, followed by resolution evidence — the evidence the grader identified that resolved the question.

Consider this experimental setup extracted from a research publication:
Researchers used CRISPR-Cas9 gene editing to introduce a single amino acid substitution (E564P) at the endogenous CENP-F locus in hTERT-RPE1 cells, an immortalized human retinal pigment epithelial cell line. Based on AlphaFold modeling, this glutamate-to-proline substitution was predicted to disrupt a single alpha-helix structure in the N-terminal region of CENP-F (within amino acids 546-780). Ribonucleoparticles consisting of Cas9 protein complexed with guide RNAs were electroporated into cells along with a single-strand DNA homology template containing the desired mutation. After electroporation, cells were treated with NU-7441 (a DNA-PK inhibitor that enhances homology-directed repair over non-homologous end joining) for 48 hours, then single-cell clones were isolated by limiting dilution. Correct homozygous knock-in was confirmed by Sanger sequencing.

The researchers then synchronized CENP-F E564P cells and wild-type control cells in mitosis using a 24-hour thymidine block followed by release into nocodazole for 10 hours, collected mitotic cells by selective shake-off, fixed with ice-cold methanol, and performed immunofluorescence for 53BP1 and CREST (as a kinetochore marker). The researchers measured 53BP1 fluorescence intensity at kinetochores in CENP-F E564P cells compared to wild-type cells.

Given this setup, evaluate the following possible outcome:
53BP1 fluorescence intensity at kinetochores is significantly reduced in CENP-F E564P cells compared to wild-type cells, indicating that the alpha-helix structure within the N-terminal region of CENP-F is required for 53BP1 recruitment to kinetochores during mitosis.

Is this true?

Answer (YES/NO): YES